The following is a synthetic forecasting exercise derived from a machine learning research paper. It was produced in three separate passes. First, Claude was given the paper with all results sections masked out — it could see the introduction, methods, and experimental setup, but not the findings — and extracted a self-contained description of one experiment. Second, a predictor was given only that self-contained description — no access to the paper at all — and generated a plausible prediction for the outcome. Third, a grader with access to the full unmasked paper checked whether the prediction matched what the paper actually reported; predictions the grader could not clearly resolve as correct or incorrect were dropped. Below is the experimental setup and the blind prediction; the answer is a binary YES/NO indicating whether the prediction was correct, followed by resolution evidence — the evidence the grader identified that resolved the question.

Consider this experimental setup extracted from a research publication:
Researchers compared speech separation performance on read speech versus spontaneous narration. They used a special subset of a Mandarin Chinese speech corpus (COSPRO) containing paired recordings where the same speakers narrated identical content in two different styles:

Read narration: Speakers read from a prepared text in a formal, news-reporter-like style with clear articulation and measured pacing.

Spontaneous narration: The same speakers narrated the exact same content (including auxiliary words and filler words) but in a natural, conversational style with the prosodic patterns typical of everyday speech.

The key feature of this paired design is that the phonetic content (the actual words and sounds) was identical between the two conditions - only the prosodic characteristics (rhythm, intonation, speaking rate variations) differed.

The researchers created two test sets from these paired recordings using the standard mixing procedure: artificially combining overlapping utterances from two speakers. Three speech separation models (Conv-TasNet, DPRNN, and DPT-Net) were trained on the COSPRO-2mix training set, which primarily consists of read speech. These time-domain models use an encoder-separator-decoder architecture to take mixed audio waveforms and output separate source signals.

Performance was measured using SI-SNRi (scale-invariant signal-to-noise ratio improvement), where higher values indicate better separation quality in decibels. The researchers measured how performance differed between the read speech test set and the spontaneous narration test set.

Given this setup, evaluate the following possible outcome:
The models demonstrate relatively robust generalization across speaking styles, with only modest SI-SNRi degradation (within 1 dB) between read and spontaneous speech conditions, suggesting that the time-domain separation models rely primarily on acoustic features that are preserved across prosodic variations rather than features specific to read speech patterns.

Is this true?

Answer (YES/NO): NO